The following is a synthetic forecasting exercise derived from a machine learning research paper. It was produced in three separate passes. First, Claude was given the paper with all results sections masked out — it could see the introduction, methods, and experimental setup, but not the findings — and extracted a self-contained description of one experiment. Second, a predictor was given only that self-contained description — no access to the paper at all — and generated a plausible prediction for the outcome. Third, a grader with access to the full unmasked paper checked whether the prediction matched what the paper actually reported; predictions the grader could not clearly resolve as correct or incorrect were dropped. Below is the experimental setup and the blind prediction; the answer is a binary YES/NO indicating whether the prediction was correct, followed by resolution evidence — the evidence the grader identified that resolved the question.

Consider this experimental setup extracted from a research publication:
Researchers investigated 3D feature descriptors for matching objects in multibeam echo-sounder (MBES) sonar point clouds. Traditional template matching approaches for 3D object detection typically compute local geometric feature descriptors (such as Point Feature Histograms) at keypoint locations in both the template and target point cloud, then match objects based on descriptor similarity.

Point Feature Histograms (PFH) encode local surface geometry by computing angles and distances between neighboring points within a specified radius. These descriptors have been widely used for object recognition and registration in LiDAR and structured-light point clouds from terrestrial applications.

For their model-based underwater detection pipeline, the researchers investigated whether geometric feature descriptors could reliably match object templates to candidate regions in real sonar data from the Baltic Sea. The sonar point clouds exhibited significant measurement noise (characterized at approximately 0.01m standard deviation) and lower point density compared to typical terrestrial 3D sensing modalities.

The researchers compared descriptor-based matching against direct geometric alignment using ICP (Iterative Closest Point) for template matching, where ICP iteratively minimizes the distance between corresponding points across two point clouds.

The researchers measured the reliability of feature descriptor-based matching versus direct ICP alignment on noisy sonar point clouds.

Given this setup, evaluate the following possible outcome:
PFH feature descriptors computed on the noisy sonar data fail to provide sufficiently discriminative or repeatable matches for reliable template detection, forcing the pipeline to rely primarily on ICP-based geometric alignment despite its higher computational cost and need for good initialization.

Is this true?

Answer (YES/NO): YES